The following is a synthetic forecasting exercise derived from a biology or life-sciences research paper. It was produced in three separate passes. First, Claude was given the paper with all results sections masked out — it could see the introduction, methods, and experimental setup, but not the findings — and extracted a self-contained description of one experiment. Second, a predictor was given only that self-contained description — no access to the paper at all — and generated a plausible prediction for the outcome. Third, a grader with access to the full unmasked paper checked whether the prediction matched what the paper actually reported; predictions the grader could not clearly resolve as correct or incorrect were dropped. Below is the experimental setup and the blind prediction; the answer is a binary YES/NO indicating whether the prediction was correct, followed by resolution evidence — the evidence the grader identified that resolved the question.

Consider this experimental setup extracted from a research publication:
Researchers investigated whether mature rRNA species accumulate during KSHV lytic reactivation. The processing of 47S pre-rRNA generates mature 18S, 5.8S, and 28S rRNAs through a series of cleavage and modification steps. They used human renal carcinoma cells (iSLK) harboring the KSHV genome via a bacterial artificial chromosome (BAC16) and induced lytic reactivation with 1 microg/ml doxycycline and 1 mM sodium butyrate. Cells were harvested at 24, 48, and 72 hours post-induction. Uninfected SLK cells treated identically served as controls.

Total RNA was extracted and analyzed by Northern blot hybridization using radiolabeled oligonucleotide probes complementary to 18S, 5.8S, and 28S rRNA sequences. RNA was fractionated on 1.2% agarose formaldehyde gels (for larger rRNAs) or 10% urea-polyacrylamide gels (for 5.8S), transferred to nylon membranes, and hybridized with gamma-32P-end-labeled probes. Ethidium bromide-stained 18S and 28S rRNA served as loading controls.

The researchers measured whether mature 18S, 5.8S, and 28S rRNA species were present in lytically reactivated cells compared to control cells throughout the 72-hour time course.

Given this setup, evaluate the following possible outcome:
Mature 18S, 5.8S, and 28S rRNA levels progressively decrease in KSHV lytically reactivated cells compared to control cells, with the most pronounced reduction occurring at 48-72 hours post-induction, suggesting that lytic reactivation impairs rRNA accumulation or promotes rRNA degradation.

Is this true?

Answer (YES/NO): NO